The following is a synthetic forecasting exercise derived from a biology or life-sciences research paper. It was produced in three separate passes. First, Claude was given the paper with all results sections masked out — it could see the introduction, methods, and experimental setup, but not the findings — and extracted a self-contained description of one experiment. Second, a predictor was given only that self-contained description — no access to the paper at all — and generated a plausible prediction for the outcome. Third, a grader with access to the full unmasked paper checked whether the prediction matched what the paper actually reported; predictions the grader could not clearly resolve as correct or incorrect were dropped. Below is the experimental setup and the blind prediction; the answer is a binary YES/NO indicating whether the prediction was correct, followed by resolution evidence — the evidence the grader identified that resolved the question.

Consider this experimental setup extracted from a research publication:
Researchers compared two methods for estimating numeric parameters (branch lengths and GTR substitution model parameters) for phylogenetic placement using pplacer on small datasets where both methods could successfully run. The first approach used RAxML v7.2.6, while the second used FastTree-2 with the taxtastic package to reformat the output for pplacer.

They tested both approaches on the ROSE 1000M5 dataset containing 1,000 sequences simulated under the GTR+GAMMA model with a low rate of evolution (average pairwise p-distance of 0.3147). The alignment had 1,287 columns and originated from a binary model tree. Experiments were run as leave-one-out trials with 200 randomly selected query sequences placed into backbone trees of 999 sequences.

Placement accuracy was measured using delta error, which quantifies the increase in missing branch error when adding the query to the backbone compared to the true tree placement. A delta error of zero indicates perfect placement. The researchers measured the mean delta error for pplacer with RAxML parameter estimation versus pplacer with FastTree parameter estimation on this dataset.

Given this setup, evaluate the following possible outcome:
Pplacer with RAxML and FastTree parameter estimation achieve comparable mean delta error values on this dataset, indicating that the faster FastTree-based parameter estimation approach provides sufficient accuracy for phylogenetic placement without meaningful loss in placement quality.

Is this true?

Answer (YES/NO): YES